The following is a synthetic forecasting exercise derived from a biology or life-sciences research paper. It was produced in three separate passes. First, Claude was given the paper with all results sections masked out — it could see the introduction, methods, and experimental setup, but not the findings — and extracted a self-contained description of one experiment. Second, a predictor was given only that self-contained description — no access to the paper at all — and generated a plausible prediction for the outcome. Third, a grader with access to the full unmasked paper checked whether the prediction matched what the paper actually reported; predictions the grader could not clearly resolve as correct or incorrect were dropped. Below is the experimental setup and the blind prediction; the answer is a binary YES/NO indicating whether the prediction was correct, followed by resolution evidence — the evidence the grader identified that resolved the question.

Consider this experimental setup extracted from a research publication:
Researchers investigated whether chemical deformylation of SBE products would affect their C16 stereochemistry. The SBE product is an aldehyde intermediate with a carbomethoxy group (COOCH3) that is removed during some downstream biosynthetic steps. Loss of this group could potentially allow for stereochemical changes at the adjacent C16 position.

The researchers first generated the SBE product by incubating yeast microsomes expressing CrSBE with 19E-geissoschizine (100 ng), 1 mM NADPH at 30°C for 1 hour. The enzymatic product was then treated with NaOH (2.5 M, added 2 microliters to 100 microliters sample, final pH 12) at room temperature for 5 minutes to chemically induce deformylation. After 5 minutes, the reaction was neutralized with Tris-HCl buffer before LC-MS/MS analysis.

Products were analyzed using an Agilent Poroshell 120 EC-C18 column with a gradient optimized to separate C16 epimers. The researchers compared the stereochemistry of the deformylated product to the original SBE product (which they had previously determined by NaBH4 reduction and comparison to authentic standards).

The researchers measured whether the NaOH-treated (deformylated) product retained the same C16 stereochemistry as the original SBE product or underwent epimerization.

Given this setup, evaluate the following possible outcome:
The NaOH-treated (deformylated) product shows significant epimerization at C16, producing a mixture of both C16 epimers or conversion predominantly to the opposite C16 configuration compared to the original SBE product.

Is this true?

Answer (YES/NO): NO